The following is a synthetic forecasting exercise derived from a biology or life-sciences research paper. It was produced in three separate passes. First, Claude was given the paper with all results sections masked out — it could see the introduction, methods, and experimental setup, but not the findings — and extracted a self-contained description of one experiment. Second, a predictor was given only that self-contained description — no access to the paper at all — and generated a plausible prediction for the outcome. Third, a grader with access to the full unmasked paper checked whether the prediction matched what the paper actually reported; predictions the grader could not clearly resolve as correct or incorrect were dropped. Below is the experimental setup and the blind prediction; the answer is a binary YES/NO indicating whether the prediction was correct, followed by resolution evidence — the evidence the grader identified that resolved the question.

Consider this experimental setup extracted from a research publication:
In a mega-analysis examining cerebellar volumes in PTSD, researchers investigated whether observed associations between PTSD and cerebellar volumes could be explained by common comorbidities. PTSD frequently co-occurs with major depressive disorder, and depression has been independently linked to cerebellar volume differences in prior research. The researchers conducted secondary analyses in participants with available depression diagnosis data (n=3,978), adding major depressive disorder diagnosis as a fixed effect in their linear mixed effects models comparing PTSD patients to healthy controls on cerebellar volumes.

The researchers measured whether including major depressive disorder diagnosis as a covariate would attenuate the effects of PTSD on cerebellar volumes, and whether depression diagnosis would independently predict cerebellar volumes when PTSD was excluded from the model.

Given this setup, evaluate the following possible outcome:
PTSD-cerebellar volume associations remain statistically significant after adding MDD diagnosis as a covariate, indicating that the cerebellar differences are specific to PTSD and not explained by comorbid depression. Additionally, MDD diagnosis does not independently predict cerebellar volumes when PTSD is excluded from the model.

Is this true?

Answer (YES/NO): NO